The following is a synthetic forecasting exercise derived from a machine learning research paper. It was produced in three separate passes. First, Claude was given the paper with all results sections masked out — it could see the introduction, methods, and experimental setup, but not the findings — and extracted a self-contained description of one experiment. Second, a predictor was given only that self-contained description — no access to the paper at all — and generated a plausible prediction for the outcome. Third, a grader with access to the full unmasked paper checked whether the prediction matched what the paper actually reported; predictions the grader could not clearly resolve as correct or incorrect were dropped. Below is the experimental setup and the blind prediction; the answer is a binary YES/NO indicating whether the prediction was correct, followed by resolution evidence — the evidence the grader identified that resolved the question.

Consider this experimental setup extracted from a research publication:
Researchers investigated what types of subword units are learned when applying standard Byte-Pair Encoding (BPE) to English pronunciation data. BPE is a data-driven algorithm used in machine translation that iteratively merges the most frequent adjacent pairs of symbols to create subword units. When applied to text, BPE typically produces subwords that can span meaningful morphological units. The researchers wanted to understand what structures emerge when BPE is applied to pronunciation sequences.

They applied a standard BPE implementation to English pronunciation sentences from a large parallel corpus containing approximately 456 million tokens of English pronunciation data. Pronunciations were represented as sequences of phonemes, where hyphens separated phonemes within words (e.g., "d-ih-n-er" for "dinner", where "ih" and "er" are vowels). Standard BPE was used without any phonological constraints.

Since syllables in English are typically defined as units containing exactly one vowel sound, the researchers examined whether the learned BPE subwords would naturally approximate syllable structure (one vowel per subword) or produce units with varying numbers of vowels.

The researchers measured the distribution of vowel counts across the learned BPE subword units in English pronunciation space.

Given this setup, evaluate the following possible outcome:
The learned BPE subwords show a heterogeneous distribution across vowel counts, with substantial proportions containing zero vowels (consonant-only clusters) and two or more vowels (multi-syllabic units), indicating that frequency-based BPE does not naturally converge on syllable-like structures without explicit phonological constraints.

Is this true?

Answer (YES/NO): YES